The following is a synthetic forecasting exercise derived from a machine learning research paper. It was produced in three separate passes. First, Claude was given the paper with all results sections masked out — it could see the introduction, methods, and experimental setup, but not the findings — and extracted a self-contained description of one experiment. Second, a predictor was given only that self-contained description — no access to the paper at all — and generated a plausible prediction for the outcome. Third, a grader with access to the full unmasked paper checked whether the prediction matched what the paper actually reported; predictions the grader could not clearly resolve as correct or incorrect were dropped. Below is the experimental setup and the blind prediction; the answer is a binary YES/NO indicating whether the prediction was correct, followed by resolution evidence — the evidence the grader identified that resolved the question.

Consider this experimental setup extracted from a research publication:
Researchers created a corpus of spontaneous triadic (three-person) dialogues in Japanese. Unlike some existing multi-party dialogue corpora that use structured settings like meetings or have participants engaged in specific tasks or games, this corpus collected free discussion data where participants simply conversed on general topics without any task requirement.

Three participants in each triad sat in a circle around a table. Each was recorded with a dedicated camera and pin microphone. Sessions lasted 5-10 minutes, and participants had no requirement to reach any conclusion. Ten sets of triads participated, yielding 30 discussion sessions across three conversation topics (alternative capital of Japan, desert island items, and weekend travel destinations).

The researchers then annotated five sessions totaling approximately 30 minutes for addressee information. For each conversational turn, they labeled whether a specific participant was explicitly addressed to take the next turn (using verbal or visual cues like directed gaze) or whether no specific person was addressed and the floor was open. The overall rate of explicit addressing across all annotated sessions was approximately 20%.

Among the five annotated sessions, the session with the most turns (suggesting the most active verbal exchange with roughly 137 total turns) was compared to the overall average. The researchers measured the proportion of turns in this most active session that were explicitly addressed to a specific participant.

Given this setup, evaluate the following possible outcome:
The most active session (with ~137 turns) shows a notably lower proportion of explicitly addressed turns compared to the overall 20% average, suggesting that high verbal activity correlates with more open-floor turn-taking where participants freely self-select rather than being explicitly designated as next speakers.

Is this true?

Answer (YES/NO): NO